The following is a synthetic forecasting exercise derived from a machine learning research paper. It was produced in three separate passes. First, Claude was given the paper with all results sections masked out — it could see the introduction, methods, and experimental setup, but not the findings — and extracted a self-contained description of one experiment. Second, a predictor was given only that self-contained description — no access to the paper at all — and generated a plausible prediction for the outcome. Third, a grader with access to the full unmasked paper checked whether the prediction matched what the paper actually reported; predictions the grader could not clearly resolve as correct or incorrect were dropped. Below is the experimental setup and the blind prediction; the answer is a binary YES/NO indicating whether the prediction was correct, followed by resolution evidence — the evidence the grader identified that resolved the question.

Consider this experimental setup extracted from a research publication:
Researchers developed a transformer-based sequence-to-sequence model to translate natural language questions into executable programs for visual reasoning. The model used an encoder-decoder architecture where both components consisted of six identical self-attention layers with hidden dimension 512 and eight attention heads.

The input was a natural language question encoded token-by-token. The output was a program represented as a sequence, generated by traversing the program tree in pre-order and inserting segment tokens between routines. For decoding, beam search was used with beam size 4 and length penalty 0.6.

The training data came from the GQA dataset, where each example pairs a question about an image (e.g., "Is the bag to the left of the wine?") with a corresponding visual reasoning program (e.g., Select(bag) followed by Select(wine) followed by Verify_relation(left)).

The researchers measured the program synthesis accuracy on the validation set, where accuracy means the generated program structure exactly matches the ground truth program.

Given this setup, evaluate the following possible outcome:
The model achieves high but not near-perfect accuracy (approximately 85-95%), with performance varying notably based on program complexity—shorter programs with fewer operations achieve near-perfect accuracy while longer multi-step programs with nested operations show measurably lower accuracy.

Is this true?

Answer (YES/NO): NO